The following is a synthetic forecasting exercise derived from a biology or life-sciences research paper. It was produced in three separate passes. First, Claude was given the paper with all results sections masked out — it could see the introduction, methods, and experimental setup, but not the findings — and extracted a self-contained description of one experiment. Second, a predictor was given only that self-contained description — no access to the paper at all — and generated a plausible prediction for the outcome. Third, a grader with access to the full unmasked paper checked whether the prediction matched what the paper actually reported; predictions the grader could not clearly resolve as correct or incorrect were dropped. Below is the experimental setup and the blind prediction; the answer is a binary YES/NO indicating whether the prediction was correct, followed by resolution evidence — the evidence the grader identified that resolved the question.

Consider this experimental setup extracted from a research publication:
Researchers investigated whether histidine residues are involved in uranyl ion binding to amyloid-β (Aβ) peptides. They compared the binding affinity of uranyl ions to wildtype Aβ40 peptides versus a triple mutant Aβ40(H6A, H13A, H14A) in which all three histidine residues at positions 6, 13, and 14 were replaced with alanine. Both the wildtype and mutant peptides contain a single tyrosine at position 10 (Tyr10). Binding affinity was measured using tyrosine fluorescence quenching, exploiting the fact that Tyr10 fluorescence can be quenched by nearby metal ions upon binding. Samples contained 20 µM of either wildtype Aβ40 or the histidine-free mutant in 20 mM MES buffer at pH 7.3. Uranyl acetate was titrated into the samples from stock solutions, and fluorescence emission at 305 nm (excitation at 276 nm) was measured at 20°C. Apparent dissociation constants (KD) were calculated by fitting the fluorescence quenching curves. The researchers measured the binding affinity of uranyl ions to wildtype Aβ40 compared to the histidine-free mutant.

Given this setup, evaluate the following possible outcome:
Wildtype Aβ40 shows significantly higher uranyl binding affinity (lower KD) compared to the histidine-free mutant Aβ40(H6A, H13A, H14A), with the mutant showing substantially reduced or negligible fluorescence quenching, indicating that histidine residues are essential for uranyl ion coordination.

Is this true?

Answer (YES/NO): NO